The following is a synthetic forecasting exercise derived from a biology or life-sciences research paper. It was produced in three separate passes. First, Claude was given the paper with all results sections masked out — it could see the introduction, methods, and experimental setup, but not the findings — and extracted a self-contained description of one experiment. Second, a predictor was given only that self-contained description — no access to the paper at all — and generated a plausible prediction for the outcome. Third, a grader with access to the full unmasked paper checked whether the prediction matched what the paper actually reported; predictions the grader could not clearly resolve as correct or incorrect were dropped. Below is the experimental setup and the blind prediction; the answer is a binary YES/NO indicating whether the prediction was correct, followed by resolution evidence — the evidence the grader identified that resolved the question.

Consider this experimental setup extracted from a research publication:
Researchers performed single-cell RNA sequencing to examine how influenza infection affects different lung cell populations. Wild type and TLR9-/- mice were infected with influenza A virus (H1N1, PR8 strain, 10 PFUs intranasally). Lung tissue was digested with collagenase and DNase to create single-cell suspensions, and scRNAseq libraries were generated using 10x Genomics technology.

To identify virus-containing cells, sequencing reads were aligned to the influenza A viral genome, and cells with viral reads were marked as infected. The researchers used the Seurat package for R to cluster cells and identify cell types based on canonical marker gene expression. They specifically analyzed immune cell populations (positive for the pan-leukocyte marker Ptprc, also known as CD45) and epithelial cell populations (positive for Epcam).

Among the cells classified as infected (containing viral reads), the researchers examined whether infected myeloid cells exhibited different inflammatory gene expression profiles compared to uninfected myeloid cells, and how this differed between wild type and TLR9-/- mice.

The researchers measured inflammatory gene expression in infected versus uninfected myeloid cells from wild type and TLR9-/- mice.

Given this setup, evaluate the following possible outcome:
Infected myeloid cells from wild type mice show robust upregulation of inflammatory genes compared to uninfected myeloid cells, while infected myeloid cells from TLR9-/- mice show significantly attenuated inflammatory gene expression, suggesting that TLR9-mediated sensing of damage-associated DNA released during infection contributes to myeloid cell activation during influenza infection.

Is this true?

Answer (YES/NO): NO